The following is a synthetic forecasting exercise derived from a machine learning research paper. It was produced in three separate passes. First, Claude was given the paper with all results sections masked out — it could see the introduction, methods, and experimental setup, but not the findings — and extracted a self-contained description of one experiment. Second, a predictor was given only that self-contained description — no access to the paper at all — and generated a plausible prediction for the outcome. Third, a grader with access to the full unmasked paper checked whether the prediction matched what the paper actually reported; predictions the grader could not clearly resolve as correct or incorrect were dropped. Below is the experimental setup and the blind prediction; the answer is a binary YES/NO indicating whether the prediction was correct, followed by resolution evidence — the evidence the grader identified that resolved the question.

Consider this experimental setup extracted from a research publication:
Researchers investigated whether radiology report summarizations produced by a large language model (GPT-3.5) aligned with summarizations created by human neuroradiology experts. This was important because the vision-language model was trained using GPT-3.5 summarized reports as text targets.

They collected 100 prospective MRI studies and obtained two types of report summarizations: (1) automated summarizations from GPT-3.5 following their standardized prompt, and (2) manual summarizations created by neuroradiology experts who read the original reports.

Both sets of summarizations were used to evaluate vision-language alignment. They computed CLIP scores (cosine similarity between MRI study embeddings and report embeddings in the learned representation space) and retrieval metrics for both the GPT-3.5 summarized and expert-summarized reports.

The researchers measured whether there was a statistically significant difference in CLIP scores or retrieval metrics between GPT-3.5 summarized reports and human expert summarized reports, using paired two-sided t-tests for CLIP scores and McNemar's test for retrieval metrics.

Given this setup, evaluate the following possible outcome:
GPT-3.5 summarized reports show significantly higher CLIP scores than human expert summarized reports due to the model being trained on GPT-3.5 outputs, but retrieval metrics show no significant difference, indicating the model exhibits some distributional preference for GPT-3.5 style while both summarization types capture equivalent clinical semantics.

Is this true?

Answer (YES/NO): NO